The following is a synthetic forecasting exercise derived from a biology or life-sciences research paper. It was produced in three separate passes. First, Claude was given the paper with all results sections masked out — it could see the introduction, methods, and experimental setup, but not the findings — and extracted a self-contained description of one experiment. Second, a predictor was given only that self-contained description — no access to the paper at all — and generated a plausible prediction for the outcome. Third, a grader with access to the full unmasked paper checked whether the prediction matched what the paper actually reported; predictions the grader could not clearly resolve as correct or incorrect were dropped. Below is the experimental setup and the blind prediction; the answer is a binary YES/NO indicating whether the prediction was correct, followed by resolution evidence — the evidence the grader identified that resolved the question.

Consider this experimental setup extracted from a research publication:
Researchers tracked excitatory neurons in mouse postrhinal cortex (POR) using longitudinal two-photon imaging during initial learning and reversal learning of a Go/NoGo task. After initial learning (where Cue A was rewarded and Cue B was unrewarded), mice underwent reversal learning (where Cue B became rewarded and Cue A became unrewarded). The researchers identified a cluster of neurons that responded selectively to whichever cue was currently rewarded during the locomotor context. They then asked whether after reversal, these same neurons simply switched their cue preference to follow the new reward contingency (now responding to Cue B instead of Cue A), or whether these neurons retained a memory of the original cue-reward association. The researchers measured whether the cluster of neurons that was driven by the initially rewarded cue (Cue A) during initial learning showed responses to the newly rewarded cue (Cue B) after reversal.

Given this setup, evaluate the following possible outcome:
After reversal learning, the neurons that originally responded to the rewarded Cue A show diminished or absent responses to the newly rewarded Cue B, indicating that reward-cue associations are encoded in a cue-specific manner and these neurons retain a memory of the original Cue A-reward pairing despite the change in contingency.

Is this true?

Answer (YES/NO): YES